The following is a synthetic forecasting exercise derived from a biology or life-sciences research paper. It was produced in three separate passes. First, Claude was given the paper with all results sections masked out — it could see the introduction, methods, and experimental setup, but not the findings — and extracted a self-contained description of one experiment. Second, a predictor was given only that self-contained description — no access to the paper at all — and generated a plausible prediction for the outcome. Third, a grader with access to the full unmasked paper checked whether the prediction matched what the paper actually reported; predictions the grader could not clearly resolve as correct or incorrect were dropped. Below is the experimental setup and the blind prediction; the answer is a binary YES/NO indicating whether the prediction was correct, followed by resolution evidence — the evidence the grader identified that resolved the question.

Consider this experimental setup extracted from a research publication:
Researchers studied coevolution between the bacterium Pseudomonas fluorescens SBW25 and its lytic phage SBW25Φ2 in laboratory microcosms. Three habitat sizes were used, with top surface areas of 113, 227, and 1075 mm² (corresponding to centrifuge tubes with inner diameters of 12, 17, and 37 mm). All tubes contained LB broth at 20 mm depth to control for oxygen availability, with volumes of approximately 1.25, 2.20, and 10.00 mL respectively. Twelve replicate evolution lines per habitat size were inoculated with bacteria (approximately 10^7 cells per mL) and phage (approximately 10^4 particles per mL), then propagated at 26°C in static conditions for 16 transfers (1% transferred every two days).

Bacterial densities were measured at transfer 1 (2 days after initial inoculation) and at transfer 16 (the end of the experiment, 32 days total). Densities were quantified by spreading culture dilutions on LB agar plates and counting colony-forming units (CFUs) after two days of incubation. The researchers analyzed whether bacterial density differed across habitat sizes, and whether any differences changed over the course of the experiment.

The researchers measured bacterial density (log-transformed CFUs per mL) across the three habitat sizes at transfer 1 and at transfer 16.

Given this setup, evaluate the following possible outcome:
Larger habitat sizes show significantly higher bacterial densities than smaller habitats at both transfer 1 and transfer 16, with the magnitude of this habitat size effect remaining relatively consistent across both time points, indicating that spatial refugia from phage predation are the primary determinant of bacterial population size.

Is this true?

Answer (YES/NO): NO